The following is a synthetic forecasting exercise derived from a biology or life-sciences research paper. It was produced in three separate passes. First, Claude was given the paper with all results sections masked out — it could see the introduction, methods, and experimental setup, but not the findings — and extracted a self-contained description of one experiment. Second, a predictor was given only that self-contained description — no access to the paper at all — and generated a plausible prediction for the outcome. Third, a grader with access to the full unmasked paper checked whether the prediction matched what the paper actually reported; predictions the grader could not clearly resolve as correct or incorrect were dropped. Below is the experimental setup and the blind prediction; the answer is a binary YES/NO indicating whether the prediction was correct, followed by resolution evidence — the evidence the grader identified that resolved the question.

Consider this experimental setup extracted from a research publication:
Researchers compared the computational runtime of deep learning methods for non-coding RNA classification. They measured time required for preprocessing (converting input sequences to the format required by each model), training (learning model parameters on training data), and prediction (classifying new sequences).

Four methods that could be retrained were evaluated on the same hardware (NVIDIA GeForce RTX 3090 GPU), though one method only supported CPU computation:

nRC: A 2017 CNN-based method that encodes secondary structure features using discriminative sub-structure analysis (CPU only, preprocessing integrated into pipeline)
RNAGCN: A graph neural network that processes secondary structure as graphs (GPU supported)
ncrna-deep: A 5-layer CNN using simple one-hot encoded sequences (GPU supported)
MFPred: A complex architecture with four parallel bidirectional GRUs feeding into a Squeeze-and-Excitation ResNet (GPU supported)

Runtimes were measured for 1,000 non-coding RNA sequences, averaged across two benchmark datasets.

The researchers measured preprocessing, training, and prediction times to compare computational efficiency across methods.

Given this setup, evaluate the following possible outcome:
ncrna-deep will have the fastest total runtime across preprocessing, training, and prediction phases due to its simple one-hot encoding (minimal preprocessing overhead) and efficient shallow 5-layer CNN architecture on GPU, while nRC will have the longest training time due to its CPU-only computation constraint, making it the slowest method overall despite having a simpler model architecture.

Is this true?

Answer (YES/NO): NO